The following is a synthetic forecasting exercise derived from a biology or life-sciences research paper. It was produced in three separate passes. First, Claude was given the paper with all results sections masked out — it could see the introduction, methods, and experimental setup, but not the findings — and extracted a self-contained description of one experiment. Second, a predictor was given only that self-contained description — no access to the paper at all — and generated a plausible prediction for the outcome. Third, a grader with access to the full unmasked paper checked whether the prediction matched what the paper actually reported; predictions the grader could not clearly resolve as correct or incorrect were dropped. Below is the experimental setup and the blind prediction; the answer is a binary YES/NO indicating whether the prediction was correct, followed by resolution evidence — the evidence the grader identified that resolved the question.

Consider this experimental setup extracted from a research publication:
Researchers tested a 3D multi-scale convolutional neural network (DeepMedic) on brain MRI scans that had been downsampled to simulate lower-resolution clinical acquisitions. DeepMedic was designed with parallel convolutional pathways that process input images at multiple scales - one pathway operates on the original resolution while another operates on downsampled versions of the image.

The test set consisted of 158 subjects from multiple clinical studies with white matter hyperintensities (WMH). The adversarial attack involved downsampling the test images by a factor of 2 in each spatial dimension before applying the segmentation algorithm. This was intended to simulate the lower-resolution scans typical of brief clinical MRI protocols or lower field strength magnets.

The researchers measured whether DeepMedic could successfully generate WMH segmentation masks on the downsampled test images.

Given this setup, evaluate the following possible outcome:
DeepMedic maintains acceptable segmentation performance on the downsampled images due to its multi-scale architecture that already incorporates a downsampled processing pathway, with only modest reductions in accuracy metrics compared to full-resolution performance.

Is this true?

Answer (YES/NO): NO